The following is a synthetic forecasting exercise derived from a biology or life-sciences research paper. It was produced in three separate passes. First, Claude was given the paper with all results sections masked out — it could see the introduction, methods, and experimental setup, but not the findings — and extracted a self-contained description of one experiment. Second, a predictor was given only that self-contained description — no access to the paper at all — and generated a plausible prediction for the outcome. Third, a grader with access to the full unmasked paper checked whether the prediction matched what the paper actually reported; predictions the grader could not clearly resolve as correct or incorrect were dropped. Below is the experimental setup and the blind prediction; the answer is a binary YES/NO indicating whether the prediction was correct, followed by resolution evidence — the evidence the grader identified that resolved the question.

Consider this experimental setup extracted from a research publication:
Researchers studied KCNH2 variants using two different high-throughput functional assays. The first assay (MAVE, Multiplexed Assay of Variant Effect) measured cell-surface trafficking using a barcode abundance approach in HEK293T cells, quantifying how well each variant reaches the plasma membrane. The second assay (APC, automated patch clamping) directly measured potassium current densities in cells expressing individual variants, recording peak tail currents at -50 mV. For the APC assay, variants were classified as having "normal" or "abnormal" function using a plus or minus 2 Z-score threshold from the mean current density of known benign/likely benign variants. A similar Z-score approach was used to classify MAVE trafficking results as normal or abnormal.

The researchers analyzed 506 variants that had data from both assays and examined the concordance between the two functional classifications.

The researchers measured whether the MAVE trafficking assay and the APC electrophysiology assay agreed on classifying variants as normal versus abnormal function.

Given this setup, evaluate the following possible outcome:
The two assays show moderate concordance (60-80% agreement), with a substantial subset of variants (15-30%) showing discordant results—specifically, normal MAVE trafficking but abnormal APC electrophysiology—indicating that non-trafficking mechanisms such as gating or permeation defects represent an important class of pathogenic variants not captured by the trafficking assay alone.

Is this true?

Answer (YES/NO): NO